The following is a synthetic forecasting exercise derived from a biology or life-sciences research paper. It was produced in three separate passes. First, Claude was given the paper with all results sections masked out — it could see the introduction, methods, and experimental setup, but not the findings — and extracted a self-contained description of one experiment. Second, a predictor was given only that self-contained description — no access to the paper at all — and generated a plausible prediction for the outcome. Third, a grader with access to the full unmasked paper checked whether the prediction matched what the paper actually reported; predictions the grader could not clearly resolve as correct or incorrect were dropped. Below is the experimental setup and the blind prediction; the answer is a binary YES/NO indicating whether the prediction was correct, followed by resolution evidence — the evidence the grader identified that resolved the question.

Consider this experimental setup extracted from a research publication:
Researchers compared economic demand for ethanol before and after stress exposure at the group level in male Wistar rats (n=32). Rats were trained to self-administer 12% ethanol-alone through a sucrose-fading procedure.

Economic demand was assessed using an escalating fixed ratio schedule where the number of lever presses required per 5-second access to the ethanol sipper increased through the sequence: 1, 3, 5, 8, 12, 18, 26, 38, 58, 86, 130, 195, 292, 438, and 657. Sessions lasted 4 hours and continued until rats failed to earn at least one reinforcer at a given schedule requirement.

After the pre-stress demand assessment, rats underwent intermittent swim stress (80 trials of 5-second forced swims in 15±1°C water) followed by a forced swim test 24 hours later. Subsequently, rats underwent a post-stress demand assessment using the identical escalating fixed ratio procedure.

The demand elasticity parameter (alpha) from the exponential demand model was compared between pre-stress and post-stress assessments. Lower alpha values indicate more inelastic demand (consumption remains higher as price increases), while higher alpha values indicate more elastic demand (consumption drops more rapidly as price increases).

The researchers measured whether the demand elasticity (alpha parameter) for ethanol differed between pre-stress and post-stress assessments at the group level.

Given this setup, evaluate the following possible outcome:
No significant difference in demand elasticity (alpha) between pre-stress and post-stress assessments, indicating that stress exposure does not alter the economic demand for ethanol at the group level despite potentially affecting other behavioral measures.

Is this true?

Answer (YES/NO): YES